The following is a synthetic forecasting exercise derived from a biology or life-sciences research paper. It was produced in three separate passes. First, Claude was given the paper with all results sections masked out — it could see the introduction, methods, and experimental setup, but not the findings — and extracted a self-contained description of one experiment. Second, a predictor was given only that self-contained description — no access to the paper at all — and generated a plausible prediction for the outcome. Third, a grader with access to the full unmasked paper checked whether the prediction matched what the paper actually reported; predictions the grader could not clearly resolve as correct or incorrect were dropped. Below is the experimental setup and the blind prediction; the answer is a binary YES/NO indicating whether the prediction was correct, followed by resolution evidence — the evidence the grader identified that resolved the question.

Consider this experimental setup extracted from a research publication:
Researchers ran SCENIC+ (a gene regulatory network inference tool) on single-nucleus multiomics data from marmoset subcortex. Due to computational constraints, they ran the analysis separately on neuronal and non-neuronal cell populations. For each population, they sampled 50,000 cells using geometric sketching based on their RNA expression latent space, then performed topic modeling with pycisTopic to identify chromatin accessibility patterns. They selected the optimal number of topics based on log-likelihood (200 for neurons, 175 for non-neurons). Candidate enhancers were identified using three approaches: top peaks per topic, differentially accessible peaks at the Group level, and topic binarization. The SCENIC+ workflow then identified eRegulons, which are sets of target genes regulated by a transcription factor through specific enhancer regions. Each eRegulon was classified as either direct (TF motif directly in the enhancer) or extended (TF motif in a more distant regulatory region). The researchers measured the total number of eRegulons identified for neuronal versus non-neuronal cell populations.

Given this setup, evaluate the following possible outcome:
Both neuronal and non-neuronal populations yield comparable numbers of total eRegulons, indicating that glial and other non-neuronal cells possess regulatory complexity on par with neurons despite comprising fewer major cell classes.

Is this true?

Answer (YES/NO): NO